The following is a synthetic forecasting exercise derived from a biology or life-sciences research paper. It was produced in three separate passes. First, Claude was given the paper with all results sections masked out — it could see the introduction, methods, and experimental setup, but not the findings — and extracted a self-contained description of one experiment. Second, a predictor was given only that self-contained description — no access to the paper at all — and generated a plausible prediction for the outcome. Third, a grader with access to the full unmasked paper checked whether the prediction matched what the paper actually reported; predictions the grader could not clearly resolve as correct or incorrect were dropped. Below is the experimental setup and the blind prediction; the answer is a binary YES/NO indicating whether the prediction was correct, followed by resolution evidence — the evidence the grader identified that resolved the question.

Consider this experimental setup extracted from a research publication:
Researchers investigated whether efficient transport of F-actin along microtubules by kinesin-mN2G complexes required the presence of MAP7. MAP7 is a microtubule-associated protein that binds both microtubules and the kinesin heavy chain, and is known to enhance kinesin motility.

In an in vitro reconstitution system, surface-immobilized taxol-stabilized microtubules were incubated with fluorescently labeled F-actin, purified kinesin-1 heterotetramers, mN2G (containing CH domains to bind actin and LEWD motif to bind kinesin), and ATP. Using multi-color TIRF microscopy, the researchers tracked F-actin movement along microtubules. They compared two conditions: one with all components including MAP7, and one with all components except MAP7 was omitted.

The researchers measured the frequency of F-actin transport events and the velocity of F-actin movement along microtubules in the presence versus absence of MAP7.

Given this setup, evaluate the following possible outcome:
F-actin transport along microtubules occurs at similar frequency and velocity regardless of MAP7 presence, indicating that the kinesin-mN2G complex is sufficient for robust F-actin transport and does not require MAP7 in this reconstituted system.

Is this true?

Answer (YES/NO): NO